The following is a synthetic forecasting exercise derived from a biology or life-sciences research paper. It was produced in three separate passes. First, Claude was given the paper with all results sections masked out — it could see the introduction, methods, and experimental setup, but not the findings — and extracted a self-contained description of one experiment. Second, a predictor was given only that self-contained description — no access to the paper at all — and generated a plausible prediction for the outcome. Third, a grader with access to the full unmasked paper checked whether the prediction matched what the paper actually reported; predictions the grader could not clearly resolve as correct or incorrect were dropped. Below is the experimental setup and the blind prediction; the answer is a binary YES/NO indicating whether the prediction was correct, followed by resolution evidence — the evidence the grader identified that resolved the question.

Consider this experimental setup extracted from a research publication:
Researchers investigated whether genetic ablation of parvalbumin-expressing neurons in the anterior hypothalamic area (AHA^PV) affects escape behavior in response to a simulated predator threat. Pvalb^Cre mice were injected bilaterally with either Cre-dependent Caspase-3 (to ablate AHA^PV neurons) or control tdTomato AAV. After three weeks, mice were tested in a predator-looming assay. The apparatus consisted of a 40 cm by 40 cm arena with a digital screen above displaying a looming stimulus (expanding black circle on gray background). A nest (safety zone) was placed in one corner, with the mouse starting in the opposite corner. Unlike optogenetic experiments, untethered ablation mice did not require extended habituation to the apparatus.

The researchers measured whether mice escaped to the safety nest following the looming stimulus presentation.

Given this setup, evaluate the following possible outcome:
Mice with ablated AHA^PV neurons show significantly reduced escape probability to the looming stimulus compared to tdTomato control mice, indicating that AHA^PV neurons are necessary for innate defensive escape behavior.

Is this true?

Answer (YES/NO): NO